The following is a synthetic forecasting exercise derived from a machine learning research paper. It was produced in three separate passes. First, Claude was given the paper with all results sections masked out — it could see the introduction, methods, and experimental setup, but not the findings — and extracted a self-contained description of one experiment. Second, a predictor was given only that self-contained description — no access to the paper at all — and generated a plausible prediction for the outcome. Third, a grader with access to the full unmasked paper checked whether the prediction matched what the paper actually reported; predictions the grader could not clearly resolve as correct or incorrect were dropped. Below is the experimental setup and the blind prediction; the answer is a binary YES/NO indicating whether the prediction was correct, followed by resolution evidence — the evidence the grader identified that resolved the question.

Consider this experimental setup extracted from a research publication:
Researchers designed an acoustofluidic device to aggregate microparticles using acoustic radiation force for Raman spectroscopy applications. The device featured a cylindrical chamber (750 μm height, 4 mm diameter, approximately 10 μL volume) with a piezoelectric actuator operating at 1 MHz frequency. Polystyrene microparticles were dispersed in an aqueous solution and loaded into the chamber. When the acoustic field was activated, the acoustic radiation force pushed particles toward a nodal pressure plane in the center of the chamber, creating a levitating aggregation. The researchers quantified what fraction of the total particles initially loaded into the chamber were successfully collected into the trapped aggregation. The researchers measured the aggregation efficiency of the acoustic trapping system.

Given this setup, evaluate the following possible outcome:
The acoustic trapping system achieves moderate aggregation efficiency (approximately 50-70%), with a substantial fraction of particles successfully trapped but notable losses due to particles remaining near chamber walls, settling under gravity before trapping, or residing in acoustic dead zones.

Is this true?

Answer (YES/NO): NO